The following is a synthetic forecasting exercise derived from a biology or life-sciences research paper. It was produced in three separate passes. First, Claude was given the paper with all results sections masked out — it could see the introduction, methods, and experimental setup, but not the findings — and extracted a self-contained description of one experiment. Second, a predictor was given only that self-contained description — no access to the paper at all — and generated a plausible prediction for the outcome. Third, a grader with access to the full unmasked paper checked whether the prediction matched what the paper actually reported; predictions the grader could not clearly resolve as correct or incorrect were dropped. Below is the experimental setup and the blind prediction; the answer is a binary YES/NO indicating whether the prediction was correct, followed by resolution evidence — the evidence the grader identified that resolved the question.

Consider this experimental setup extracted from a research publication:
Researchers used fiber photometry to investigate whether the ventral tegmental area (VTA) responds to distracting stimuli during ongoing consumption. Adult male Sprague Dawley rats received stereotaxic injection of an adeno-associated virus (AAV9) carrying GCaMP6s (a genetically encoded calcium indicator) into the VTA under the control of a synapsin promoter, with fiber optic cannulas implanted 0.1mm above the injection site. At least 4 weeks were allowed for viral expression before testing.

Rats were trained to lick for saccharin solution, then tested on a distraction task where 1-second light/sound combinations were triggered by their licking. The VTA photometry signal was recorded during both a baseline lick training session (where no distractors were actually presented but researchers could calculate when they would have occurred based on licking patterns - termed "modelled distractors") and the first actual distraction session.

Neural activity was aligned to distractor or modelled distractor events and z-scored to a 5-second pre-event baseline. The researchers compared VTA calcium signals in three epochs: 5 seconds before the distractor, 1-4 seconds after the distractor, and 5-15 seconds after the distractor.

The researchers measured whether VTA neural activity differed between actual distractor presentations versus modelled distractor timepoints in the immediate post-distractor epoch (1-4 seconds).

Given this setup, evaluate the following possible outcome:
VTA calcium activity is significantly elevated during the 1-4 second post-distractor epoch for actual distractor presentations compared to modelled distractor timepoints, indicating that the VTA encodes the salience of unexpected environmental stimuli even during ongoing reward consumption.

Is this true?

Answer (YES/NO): YES